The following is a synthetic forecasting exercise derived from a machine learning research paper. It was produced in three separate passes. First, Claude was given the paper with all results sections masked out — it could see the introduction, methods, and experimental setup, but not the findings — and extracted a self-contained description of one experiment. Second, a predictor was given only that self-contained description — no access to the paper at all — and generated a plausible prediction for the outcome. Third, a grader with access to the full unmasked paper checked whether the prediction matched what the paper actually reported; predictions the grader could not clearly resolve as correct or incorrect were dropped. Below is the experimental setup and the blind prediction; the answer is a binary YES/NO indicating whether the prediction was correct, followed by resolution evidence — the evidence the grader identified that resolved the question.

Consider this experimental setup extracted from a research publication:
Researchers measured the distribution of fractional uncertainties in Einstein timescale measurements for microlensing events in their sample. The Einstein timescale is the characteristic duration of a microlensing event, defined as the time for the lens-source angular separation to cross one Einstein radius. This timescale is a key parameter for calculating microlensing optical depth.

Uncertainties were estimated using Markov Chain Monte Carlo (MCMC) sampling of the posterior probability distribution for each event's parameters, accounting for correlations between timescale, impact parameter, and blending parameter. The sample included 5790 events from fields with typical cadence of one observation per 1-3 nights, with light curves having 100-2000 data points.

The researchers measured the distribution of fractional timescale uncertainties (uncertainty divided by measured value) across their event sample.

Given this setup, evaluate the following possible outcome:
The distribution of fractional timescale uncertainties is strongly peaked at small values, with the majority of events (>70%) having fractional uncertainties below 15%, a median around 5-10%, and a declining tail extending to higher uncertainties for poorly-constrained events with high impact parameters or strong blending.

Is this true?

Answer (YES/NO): NO